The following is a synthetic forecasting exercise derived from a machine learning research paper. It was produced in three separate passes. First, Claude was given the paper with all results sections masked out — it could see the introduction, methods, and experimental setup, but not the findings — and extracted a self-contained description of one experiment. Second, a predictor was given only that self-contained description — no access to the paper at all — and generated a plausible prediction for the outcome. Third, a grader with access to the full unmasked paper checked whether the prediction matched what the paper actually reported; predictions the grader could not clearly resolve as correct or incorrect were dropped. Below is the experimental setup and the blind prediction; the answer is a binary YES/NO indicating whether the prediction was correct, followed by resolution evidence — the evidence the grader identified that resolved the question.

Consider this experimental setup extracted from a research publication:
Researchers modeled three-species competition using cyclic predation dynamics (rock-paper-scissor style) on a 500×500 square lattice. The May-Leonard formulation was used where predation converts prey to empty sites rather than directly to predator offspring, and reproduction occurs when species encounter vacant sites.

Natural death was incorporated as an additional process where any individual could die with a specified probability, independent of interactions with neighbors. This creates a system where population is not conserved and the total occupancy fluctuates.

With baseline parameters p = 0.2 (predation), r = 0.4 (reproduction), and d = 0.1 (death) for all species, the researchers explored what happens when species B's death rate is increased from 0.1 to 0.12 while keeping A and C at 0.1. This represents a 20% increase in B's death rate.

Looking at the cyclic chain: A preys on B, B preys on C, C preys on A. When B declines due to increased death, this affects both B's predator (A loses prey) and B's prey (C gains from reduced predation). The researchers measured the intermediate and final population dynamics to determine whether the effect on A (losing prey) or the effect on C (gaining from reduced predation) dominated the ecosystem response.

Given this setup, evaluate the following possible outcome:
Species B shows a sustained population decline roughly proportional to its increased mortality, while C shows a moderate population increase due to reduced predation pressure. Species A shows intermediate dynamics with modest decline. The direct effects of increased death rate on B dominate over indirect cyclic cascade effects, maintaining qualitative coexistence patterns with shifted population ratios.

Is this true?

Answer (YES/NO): NO